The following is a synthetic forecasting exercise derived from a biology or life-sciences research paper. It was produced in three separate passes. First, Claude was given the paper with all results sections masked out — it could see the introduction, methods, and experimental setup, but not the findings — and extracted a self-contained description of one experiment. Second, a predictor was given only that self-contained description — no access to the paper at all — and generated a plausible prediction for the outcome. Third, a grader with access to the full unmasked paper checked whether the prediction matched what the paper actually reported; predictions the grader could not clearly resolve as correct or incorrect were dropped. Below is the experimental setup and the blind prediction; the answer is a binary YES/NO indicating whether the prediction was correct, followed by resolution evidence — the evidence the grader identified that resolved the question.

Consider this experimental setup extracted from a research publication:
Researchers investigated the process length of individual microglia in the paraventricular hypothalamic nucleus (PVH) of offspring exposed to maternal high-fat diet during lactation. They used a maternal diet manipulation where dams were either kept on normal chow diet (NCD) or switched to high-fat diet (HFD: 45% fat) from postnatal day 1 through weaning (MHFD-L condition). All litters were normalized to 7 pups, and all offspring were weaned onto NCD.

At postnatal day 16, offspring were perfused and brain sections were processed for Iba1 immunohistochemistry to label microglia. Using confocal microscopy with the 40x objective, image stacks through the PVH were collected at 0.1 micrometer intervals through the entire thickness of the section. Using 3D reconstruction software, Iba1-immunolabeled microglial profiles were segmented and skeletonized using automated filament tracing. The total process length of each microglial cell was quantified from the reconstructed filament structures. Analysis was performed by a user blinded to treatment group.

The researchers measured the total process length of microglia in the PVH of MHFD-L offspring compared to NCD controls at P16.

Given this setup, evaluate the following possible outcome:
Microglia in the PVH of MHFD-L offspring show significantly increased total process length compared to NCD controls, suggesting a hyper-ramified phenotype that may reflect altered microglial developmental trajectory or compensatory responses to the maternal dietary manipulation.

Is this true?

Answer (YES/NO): YES